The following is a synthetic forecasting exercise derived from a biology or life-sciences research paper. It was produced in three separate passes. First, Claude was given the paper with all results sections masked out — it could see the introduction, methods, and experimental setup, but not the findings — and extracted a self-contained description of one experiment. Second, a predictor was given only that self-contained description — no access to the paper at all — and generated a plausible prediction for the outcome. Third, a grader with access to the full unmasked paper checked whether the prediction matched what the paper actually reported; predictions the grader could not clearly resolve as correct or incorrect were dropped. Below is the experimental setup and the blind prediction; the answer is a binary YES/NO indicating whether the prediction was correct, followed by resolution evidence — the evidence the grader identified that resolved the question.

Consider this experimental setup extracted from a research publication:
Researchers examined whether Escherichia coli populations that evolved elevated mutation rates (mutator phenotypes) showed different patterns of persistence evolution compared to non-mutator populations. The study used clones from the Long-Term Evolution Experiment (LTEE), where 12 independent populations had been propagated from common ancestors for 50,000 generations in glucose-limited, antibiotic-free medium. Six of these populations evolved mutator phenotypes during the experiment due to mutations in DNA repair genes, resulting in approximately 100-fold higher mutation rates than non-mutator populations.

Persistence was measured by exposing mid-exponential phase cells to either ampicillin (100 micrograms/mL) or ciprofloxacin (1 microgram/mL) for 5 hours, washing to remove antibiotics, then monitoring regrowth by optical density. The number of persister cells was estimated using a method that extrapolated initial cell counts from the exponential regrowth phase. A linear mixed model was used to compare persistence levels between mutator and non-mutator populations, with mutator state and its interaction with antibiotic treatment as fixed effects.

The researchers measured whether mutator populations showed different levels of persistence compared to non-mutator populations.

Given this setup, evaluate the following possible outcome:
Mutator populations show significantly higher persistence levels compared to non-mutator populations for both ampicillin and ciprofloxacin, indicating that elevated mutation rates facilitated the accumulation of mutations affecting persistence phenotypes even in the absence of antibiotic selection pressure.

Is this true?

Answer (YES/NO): NO